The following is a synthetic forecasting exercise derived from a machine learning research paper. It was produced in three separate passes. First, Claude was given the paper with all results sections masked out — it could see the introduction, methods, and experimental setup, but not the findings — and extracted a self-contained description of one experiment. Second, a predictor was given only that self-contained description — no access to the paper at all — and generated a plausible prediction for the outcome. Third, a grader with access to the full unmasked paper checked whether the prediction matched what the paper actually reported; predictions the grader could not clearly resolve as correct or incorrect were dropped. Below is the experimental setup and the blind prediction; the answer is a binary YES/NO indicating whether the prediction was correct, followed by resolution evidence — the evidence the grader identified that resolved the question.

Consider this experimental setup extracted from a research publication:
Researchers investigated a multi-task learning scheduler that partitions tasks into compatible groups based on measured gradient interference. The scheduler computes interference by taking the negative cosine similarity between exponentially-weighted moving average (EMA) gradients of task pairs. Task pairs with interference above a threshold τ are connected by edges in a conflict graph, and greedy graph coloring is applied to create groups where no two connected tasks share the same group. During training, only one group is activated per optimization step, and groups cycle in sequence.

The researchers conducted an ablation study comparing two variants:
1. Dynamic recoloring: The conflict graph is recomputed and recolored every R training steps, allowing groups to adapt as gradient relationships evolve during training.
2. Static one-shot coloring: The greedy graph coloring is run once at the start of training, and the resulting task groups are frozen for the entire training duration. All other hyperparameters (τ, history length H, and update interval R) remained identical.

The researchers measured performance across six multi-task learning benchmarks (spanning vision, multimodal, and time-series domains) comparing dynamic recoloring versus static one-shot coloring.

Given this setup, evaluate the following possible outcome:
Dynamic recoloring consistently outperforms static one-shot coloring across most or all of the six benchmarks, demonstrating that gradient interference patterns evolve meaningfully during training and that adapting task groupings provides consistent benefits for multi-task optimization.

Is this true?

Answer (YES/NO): YES